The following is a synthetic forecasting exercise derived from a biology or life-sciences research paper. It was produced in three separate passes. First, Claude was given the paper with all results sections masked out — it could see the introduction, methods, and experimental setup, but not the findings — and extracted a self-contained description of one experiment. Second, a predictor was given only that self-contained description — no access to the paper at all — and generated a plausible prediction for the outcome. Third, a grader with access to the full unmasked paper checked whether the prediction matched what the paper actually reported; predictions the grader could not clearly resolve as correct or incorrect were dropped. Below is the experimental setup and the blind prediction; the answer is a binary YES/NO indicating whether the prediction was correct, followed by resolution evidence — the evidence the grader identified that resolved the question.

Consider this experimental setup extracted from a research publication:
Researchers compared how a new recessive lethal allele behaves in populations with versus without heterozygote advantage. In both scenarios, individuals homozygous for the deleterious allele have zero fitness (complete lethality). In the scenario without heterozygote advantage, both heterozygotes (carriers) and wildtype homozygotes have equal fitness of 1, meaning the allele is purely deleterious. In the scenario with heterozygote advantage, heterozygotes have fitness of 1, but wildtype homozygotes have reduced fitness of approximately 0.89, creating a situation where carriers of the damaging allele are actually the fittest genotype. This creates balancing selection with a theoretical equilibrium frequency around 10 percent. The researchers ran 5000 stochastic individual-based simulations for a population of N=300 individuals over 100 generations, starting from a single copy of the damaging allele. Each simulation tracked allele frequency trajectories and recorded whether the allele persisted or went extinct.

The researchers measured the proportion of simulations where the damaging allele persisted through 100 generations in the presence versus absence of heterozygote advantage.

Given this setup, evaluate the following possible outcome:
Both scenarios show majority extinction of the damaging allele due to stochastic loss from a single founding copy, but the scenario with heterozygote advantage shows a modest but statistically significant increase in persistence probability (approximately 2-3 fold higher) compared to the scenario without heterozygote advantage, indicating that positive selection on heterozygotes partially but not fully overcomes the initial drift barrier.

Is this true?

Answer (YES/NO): NO